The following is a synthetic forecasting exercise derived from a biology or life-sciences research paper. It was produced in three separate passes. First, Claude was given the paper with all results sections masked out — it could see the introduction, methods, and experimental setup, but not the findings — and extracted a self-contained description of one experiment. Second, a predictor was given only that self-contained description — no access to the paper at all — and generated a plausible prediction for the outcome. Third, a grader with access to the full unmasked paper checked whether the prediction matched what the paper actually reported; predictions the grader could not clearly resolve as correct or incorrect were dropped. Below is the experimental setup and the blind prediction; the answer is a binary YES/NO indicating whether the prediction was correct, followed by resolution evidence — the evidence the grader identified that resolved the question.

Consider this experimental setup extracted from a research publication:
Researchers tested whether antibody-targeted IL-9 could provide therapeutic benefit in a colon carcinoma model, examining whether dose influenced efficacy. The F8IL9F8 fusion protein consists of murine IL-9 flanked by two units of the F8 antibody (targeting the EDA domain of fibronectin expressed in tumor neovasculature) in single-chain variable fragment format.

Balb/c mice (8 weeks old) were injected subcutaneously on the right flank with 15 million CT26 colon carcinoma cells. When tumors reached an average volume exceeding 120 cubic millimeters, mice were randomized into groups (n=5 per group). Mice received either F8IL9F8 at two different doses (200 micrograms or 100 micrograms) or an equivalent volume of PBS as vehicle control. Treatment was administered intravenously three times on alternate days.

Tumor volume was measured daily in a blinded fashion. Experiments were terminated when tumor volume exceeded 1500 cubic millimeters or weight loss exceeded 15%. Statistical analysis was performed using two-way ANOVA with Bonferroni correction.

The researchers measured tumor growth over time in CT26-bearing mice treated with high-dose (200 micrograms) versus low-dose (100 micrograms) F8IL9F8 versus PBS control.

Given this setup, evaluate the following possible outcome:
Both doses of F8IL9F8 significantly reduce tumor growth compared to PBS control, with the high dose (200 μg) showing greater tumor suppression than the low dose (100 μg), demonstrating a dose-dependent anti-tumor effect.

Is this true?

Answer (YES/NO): NO